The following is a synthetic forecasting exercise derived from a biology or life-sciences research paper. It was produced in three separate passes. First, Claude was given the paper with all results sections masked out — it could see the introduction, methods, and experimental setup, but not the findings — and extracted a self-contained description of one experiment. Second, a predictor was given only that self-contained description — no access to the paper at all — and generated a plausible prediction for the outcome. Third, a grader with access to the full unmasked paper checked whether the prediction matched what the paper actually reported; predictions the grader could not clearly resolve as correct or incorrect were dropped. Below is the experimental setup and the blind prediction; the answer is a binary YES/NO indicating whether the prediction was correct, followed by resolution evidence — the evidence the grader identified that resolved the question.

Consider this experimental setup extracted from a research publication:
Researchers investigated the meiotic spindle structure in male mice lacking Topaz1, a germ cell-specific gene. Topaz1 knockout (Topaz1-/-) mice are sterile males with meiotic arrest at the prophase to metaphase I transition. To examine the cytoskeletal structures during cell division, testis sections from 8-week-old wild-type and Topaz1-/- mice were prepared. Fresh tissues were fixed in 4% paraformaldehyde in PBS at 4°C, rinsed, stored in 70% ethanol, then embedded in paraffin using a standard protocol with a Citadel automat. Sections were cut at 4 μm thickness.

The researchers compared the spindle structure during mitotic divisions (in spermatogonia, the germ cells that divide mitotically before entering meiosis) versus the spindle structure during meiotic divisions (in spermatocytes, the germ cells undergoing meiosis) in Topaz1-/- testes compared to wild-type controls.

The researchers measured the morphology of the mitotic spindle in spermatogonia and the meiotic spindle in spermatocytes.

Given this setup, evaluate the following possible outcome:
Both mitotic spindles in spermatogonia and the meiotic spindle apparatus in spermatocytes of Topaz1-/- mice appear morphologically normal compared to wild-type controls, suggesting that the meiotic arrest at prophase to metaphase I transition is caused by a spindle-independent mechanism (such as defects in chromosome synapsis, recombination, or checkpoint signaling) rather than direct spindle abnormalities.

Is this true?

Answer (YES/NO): NO